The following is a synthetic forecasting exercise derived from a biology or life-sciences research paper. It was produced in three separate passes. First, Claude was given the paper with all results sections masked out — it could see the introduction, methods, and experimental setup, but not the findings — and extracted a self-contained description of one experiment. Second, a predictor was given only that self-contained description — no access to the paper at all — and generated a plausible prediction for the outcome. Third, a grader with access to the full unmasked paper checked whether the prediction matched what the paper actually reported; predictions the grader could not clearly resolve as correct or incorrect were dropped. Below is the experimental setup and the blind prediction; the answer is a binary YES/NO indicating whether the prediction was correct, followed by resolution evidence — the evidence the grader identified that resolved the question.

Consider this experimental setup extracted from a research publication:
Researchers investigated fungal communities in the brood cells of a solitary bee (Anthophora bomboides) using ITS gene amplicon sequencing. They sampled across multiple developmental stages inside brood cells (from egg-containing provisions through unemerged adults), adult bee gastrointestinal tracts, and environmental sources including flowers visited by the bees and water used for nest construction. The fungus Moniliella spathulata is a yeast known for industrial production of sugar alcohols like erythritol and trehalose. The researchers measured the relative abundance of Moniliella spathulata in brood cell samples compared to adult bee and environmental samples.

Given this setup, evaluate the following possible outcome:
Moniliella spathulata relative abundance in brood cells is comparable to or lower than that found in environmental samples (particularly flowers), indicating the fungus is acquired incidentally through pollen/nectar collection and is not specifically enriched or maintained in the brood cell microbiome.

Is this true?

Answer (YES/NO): NO